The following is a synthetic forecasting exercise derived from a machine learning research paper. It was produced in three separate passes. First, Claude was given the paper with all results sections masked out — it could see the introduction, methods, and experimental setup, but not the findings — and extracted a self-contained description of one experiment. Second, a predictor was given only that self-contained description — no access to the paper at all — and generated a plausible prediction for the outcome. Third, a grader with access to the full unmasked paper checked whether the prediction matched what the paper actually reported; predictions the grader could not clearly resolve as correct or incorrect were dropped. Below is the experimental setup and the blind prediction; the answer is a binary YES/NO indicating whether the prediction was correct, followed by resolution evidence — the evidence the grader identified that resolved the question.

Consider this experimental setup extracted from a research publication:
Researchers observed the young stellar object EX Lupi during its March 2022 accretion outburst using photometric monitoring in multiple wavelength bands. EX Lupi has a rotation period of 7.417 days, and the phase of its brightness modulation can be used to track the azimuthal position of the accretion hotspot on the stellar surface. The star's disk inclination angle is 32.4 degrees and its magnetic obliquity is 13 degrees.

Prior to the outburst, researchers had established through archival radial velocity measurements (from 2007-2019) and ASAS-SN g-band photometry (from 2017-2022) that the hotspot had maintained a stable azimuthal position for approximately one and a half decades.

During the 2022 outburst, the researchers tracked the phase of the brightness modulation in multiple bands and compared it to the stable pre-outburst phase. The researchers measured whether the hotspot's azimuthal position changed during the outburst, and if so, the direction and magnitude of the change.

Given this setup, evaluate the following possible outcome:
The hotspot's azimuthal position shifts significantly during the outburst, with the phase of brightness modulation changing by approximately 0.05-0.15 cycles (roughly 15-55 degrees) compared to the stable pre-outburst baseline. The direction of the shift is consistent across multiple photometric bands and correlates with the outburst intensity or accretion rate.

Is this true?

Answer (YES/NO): NO